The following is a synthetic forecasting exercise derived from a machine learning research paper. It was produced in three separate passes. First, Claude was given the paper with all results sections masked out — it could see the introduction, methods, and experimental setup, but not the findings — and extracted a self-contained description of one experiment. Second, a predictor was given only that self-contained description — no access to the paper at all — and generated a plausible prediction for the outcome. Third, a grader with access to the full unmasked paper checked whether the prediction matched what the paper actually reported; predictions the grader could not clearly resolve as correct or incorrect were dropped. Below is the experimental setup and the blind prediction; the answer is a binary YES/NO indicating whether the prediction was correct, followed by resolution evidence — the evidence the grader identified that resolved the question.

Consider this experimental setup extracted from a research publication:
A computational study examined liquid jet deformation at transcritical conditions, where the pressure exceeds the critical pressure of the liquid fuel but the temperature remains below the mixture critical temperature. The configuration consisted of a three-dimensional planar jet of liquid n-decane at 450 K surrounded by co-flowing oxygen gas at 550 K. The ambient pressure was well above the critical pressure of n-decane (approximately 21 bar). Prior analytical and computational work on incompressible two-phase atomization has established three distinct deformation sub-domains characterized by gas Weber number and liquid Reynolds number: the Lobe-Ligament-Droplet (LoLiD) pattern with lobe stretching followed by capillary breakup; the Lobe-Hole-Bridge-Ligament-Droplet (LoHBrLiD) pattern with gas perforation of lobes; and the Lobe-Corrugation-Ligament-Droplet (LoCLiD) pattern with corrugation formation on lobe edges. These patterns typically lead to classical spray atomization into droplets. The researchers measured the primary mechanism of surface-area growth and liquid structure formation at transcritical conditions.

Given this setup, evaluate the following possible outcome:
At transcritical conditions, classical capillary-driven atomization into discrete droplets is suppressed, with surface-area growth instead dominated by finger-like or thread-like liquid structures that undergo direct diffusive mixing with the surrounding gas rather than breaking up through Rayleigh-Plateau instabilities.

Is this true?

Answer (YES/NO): NO